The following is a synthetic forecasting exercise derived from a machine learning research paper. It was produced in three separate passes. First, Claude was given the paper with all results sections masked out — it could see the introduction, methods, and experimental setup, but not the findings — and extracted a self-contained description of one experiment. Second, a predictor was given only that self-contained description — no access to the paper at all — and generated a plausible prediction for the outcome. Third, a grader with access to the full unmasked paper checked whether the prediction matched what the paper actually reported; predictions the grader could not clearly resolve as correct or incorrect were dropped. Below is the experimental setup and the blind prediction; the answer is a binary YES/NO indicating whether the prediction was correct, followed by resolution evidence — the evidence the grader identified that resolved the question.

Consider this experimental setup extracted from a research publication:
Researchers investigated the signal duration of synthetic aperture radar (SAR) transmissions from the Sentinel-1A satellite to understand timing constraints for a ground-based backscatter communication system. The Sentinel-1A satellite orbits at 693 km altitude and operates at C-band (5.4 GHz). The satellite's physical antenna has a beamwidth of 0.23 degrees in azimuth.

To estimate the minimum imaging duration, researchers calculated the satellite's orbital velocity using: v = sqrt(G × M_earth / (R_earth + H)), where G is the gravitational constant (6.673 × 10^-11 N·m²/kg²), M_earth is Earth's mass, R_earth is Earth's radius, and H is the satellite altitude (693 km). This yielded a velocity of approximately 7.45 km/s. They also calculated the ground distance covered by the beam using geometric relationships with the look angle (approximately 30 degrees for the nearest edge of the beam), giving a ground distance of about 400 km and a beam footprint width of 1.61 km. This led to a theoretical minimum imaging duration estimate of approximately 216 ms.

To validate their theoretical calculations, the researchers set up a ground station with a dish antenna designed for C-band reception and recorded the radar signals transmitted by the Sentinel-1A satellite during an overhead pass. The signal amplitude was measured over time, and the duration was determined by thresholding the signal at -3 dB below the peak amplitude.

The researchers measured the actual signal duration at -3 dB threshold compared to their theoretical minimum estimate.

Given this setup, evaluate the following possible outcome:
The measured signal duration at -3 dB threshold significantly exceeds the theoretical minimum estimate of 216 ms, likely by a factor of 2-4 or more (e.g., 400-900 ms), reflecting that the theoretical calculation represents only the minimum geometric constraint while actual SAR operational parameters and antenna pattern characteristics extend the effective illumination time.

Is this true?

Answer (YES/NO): NO